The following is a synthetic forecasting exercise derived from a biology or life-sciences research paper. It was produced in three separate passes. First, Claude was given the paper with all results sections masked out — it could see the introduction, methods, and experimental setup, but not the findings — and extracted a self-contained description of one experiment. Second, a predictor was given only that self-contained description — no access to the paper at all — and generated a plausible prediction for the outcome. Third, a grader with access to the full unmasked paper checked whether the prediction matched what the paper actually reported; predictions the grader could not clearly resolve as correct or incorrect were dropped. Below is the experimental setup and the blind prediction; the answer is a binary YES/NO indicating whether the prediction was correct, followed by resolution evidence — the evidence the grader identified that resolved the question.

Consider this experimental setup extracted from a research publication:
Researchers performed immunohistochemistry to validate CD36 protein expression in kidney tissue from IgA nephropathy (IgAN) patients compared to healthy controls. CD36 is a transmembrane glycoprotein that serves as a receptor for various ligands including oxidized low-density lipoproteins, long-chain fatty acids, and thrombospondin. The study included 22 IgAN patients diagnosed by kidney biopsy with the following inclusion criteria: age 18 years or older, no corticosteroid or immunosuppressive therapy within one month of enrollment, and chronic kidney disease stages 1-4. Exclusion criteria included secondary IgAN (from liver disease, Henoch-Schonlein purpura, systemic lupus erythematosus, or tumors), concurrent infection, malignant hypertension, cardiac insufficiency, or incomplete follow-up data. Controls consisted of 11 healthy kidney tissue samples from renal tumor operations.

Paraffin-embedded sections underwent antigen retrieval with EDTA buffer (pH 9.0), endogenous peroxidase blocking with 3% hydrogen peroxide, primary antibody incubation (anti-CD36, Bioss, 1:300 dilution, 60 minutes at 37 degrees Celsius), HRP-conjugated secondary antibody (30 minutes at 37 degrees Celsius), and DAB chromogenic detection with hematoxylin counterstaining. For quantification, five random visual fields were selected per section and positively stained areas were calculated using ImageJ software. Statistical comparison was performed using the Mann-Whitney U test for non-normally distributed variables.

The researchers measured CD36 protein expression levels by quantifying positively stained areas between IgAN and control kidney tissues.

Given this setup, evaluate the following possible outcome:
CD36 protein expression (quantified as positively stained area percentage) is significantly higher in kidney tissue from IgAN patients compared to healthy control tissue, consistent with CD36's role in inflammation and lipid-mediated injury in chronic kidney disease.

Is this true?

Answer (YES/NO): YES